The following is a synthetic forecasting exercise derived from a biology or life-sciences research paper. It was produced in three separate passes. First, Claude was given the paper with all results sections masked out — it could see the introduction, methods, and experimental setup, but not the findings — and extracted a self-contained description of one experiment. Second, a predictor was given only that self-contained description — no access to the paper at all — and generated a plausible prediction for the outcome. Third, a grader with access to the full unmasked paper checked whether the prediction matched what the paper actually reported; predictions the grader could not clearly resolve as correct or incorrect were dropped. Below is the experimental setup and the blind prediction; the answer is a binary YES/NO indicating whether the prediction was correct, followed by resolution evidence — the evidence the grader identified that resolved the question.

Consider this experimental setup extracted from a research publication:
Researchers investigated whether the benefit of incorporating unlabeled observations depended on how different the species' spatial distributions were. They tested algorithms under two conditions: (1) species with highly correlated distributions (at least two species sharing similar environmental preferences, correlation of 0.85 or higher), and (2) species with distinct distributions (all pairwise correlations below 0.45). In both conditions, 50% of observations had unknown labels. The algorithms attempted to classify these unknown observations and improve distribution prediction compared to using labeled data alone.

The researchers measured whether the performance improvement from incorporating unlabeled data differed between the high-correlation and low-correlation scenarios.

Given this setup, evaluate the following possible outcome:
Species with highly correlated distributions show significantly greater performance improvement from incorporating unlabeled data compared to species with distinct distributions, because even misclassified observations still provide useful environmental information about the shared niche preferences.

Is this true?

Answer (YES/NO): NO